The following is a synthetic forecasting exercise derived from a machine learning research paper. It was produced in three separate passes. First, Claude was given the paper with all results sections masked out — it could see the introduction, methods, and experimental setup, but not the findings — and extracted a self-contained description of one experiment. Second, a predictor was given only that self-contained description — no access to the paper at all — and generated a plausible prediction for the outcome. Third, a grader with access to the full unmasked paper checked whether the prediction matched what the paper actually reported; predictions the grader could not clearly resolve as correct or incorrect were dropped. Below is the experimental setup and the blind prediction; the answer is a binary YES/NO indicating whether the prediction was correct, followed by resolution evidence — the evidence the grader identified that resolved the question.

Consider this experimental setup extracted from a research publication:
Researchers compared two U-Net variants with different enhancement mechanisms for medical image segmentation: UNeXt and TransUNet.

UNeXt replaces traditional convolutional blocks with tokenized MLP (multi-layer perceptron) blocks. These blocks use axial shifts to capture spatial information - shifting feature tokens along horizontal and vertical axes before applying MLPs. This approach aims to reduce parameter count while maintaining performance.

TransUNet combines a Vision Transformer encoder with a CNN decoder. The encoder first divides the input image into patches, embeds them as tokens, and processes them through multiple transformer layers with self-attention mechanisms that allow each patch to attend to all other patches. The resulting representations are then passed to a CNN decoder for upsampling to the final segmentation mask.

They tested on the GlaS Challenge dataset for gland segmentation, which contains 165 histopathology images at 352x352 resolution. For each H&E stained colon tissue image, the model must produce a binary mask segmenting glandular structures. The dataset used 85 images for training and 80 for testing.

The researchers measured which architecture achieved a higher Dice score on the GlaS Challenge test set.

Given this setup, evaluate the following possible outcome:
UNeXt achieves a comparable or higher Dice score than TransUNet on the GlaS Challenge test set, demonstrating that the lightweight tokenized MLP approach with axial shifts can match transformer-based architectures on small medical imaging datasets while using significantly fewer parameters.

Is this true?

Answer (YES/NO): NO